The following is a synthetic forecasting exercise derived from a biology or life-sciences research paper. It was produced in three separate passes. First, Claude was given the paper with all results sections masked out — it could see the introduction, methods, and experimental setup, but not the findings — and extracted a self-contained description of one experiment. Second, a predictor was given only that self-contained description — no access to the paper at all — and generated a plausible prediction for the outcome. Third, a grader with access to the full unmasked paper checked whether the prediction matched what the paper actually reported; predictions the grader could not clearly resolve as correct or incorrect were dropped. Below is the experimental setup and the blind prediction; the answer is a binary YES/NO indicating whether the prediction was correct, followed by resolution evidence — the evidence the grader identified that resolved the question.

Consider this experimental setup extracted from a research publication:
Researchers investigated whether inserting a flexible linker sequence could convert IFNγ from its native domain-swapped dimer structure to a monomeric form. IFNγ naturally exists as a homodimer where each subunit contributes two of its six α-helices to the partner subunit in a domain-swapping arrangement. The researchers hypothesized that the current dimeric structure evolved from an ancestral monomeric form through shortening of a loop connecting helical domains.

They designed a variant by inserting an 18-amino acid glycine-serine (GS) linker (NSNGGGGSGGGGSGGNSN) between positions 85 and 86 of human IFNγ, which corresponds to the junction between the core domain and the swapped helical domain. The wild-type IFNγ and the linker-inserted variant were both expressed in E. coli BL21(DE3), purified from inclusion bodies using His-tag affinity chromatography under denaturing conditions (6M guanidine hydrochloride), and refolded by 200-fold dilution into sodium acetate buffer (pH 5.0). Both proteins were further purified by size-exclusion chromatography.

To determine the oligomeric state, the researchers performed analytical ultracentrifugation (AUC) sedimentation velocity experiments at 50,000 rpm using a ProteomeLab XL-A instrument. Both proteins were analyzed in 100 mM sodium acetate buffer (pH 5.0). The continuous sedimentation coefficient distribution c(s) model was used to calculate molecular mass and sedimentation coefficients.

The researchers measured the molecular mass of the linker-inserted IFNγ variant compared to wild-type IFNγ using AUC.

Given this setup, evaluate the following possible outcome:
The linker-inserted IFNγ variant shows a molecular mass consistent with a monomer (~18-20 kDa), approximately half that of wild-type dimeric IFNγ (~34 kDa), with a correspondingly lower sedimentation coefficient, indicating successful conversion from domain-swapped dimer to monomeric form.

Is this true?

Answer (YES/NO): NO